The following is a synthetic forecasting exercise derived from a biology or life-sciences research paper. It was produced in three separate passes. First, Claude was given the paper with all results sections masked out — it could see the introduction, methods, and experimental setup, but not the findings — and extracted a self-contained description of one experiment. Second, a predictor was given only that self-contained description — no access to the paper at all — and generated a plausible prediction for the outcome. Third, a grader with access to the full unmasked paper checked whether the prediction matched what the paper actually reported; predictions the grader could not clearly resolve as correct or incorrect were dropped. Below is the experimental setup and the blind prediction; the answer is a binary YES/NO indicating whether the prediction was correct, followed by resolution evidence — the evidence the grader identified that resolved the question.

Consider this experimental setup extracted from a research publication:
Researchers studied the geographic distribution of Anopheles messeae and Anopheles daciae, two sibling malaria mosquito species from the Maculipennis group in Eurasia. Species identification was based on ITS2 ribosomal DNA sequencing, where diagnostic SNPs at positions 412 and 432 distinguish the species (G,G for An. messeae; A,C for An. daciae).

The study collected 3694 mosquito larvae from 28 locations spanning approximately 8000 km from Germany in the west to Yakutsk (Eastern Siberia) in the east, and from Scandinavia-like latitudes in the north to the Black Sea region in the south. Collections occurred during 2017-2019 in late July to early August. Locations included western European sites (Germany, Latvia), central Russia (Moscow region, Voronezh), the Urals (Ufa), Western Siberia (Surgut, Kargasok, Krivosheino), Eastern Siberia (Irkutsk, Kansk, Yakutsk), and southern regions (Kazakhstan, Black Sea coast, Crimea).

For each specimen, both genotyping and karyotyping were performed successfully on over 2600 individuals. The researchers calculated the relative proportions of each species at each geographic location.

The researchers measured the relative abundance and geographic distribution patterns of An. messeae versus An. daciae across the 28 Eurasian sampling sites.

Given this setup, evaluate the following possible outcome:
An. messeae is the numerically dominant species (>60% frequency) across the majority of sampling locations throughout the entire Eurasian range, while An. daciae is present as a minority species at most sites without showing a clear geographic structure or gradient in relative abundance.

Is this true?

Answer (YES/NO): NO